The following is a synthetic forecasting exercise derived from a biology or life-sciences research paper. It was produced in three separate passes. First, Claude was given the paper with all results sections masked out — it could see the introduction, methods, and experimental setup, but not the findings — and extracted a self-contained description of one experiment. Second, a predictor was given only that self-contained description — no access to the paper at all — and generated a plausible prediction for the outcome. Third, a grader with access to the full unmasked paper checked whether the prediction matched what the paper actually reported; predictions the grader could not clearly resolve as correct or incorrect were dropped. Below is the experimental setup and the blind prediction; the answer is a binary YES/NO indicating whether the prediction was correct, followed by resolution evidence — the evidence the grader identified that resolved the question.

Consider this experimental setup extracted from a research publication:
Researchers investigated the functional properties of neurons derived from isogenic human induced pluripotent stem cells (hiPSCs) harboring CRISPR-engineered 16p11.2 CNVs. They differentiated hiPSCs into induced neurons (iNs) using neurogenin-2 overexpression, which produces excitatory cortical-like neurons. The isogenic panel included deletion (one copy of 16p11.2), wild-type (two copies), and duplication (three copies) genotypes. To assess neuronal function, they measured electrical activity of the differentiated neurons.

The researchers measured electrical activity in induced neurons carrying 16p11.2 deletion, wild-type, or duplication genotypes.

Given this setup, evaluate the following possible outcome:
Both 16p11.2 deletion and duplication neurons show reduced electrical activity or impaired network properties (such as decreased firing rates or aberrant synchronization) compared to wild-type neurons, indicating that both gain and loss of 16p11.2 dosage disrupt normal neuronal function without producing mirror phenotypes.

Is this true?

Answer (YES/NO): YES